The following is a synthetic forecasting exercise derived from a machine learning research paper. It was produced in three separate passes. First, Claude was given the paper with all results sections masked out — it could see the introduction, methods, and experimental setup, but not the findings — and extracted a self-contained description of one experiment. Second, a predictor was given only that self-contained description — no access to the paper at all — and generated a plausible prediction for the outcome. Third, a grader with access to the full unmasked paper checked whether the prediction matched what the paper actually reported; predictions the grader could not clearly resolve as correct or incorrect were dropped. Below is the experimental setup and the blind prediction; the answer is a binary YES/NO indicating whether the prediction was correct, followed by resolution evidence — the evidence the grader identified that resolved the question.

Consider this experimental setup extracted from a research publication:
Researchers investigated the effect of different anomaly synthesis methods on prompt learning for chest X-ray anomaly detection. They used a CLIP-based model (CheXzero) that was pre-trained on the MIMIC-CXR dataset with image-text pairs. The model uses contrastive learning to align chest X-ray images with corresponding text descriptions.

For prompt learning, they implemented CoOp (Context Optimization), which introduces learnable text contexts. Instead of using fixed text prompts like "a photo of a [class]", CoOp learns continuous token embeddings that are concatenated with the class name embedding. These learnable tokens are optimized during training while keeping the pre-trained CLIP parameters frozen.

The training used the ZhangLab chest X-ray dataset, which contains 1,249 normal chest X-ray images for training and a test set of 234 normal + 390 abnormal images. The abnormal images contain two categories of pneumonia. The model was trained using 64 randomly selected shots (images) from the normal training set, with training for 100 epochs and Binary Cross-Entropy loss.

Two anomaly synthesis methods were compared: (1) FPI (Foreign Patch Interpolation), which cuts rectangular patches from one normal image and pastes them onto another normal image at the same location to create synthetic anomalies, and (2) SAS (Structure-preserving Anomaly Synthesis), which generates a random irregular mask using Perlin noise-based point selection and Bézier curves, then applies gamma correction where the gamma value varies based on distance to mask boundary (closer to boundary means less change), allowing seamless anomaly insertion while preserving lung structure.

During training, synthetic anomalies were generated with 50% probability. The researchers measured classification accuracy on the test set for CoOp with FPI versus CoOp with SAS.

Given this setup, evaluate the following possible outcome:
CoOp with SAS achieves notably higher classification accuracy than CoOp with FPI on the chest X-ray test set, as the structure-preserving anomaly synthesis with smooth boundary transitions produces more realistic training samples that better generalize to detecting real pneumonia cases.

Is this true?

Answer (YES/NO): NO